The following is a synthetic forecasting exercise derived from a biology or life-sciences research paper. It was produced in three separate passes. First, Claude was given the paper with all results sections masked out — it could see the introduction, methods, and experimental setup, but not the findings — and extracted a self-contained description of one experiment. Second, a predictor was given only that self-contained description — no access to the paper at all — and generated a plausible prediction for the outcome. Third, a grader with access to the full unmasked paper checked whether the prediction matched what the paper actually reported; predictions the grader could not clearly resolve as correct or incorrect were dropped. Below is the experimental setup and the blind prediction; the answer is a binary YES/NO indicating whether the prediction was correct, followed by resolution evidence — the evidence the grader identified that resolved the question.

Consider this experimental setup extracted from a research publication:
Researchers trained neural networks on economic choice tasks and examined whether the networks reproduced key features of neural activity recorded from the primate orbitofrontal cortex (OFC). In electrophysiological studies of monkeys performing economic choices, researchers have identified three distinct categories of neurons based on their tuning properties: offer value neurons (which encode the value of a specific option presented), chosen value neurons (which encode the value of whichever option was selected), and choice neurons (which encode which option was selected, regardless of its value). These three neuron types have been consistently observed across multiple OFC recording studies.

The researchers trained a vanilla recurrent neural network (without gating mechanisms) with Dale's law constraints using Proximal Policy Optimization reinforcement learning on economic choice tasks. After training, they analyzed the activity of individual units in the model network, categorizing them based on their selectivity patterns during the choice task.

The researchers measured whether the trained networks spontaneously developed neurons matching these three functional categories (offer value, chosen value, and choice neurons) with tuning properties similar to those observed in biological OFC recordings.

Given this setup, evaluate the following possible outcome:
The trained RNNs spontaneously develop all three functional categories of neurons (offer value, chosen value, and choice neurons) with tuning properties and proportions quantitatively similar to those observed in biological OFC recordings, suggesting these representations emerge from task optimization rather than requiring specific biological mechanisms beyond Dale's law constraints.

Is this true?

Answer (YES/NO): YES